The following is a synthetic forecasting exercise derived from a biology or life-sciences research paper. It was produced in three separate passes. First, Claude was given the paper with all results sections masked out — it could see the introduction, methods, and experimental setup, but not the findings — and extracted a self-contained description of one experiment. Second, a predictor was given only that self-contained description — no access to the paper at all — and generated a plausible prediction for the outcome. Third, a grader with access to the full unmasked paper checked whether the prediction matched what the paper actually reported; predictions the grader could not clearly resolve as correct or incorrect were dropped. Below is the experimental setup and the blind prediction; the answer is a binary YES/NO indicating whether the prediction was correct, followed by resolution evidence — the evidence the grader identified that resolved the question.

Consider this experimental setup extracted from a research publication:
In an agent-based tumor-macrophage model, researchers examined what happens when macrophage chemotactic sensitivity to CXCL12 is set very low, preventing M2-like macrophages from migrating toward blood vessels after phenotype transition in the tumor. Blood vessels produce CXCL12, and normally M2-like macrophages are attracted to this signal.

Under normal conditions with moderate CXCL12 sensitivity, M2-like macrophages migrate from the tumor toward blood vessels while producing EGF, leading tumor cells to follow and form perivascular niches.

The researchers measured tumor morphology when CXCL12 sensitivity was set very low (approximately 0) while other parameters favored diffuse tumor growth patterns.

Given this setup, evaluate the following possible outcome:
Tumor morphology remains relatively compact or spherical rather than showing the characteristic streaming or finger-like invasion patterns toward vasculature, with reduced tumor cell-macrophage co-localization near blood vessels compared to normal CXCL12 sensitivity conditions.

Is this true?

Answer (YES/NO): NO